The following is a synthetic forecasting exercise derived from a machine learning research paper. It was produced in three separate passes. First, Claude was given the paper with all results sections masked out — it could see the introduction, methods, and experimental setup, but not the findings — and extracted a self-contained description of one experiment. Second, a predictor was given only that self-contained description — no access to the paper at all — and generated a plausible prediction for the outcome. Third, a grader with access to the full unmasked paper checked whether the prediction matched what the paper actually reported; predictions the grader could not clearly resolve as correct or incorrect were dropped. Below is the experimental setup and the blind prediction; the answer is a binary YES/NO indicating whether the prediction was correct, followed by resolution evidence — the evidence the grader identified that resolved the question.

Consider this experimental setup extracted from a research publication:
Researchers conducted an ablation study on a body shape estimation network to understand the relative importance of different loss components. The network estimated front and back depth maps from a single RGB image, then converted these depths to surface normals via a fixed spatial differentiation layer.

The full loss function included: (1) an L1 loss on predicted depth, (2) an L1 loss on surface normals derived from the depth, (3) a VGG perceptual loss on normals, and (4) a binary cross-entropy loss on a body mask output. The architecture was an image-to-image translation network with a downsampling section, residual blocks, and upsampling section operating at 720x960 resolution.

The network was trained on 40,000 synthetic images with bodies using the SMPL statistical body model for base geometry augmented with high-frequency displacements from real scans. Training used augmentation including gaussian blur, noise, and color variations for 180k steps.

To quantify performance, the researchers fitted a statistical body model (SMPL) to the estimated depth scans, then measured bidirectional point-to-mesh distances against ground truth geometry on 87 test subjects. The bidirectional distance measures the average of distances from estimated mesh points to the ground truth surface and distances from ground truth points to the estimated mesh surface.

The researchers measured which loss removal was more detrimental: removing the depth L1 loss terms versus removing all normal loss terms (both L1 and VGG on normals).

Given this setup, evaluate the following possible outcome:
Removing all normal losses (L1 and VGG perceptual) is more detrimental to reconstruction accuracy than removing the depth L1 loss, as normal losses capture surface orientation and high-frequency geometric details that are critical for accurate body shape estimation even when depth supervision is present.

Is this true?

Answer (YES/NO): YES